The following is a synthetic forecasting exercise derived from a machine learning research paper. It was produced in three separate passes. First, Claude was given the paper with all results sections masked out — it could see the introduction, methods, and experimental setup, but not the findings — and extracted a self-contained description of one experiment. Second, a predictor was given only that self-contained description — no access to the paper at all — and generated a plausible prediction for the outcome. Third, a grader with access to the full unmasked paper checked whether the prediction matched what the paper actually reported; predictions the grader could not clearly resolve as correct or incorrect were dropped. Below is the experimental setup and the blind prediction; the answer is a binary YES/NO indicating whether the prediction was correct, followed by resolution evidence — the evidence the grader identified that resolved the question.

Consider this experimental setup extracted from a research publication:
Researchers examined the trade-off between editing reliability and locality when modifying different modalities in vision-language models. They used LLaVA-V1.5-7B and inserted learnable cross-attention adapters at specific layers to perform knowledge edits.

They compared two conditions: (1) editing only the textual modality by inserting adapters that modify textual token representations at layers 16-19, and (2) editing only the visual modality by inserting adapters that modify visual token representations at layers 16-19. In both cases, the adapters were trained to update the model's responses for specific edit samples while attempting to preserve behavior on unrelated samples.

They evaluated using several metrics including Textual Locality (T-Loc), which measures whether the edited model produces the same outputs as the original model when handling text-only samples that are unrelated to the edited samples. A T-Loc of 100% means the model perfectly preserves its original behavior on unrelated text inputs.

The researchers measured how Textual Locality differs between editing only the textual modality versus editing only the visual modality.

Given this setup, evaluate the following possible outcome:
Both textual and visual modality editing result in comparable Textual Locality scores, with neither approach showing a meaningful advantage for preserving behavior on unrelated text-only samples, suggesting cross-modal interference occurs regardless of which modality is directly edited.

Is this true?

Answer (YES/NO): NO